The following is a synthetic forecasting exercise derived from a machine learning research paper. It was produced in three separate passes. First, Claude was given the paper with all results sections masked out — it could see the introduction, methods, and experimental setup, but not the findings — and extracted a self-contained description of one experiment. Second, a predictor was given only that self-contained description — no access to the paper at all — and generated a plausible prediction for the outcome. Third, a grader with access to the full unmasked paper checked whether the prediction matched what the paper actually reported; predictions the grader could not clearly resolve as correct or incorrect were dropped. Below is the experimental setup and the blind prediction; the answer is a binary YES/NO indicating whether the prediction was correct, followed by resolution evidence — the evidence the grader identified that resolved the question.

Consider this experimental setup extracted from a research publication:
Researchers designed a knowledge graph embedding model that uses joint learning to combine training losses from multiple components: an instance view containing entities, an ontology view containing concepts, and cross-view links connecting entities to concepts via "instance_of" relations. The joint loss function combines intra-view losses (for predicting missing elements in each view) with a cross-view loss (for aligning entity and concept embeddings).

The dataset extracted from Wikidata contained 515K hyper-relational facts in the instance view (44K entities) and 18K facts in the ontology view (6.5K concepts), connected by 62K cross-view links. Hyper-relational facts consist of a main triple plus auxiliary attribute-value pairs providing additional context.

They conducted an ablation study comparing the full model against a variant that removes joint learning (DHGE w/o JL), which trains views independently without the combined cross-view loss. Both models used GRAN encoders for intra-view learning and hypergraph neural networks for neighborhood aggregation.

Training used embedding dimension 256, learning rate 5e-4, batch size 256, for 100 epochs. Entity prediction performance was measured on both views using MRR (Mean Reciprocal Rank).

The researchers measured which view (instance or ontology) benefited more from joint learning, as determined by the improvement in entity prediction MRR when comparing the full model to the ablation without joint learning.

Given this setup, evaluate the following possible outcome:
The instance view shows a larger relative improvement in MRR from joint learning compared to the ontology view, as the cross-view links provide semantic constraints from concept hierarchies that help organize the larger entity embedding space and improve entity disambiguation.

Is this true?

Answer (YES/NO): NO